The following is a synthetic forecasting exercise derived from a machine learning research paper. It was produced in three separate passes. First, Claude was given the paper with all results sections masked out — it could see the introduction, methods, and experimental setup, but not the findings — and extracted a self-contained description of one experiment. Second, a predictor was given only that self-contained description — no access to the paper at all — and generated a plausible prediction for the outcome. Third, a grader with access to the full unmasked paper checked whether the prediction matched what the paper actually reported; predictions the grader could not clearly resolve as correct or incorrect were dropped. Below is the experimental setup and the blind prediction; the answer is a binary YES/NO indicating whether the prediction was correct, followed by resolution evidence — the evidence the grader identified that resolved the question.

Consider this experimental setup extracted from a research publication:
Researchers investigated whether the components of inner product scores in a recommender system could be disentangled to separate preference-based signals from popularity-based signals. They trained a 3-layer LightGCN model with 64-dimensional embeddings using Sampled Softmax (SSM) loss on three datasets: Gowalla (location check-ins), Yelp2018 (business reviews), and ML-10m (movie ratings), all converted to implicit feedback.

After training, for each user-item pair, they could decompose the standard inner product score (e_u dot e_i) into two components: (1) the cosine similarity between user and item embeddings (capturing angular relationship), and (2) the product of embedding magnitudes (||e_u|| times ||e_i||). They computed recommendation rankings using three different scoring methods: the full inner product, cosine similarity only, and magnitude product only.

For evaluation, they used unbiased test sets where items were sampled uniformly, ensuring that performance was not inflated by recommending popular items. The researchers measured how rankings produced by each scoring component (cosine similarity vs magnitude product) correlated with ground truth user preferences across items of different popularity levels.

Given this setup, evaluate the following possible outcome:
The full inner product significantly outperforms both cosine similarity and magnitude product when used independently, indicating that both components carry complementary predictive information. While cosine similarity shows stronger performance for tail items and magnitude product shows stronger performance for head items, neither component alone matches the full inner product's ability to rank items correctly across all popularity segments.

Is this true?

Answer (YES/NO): NO